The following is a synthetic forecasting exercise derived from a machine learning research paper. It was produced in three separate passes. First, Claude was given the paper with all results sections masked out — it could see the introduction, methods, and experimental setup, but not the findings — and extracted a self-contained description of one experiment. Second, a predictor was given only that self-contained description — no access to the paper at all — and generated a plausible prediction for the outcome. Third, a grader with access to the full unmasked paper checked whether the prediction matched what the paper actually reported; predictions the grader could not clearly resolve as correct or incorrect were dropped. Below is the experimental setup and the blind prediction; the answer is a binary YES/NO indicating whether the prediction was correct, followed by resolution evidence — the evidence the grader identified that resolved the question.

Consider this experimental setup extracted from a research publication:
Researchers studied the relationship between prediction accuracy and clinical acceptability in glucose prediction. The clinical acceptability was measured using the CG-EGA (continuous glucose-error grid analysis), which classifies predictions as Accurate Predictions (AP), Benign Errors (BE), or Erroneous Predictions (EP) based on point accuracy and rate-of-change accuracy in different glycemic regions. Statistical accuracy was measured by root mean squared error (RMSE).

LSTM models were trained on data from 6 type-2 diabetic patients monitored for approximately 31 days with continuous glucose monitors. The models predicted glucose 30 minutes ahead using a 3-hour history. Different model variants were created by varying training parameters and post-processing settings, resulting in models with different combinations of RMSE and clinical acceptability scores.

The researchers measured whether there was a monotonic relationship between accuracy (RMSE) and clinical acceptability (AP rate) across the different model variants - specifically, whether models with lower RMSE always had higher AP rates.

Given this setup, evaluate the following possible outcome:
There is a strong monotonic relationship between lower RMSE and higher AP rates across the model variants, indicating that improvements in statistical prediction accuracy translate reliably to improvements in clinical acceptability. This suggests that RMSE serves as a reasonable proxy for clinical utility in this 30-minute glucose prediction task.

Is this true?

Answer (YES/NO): NO